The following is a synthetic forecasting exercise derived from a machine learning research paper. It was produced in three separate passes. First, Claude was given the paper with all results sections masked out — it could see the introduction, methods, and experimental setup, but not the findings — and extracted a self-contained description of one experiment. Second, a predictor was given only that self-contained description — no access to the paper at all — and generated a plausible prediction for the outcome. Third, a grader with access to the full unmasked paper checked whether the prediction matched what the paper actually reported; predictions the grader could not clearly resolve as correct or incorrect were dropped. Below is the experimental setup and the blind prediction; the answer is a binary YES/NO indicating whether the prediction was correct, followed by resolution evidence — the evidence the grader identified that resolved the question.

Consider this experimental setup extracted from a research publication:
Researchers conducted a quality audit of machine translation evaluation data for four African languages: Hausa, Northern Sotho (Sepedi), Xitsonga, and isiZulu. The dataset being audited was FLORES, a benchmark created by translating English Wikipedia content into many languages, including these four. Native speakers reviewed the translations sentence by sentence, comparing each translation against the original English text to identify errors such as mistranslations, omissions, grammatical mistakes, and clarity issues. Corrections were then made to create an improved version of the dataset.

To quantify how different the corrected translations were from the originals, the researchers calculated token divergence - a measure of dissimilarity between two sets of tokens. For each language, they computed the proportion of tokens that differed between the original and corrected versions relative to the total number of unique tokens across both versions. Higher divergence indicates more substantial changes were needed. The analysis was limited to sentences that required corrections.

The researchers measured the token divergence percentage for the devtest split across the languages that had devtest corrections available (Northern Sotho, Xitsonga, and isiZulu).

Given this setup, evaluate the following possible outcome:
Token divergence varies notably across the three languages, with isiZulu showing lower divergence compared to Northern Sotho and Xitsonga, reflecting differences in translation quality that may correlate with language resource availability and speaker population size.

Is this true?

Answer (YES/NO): NO